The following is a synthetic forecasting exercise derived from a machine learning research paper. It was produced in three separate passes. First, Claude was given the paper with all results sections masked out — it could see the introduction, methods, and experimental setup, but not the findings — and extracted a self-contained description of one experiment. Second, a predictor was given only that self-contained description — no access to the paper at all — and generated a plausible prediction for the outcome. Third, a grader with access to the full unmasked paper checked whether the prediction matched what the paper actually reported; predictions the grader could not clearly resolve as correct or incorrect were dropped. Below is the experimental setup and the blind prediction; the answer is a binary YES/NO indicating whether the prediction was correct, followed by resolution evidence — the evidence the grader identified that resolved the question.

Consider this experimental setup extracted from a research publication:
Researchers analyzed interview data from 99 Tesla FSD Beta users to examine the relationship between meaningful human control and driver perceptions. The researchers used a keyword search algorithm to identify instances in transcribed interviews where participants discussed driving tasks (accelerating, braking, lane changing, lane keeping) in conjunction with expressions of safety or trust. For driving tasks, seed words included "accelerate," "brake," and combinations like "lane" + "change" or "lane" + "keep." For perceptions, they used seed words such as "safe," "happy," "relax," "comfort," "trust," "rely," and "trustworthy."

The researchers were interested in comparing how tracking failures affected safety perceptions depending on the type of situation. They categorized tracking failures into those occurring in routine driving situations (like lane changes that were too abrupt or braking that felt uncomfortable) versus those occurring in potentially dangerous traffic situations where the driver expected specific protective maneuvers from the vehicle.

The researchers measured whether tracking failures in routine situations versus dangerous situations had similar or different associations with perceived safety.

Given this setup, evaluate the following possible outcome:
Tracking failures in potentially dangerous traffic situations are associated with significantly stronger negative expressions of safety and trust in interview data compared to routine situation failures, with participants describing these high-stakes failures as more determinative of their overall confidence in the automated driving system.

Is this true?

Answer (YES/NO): YES